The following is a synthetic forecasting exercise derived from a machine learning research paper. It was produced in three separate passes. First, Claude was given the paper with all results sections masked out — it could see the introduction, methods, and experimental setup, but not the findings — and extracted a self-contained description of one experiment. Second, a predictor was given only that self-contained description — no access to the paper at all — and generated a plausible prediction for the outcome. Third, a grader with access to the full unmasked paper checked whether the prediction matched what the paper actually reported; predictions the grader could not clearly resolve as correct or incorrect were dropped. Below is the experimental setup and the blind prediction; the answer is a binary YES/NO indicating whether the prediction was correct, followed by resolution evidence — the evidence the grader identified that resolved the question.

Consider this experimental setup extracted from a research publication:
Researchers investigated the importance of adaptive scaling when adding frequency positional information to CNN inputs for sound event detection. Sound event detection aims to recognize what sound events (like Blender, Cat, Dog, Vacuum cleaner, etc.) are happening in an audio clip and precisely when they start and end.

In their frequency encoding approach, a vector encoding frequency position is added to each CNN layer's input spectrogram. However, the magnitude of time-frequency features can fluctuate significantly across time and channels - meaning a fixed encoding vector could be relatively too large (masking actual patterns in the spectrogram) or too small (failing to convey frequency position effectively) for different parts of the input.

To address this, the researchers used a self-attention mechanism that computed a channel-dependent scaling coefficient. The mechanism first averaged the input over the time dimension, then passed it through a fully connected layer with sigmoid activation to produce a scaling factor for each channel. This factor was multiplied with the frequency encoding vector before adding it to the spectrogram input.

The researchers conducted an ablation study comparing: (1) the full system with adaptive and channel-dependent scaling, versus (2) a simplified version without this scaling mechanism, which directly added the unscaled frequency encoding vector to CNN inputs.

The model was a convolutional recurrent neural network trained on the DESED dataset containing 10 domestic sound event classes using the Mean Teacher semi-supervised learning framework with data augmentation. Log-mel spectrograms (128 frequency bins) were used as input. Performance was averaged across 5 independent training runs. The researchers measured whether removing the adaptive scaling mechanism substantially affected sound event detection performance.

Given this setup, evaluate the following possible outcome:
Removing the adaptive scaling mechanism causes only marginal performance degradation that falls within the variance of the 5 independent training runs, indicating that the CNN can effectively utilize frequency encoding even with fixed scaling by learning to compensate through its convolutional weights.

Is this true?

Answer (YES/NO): NO